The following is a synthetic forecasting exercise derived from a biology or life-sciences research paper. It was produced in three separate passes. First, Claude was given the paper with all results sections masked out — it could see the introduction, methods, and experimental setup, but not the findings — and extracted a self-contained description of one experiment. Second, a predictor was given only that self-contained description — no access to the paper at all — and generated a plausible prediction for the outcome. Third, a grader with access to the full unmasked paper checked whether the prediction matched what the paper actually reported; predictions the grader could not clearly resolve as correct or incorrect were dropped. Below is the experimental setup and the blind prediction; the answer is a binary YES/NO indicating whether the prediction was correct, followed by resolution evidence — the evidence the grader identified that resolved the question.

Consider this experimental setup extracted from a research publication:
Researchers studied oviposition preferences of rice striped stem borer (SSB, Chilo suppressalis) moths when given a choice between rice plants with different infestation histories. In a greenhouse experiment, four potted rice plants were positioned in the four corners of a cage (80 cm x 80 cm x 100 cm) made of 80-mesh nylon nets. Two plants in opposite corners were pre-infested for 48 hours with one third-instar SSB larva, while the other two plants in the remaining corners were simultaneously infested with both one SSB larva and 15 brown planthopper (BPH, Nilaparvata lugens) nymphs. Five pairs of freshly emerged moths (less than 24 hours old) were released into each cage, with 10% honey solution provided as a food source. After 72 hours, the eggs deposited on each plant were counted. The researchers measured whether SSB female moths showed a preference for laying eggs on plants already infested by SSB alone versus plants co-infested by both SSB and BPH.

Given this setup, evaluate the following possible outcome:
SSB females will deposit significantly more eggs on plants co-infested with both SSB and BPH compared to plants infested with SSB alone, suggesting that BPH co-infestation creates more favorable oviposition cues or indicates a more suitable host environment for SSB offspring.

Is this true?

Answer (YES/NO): YES